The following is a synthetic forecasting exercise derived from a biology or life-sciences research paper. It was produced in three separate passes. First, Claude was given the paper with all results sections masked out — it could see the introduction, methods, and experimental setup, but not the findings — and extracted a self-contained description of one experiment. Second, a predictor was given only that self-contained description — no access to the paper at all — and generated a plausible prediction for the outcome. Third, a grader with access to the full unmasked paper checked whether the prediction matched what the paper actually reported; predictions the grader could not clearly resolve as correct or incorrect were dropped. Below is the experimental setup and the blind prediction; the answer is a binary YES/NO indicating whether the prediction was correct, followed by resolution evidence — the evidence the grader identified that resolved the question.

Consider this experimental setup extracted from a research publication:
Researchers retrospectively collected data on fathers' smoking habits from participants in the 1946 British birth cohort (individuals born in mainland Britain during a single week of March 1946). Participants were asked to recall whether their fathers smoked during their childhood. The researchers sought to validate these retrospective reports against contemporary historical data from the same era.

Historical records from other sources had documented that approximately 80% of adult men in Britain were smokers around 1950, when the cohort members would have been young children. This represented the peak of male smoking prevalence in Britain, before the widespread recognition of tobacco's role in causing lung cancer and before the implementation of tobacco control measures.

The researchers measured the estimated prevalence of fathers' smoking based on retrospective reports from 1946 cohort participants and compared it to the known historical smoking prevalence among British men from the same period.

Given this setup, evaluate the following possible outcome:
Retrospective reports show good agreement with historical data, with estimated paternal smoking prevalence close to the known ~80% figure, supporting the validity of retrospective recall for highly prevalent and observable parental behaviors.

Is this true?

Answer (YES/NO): YES